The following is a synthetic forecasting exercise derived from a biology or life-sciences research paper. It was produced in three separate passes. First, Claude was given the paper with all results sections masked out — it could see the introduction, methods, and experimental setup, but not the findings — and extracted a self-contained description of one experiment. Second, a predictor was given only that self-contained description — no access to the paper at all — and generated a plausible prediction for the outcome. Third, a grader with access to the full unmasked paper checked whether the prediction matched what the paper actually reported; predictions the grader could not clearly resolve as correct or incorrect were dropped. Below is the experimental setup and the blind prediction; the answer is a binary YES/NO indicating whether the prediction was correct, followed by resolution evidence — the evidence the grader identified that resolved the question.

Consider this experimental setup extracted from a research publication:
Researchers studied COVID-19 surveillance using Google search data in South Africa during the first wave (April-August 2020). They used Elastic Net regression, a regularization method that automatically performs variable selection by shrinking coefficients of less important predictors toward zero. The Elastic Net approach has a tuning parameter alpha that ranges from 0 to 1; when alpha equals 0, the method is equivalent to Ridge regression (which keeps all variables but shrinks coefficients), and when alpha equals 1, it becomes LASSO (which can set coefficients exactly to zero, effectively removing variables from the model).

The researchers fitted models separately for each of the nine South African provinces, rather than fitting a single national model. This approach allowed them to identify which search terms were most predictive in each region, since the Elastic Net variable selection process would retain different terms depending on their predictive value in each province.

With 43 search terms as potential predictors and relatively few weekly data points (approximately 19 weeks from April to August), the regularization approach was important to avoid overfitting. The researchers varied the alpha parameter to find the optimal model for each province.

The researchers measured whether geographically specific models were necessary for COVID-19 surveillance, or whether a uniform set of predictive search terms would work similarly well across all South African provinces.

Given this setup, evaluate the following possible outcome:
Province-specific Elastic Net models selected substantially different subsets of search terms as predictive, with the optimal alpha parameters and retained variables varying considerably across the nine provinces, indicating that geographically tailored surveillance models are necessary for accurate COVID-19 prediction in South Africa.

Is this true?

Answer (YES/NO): NO